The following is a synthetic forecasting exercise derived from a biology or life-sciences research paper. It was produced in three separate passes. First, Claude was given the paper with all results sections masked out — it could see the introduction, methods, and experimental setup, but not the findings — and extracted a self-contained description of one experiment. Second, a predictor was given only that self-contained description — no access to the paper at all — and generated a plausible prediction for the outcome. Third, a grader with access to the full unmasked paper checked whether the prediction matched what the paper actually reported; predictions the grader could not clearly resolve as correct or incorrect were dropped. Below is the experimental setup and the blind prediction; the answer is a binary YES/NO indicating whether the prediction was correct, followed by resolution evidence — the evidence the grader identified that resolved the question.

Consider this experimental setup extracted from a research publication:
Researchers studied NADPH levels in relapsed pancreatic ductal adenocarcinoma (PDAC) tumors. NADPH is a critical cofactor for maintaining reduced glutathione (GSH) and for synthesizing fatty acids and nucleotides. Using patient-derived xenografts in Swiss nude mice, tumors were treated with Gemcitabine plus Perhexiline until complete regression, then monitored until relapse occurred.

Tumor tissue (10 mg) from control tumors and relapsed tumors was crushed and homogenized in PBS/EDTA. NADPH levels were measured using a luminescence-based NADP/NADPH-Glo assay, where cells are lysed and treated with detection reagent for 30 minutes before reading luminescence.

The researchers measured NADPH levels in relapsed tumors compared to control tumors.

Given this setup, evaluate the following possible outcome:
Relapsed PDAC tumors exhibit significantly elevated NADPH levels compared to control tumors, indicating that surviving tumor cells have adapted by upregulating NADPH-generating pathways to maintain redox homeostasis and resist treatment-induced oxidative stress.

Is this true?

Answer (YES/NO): YES